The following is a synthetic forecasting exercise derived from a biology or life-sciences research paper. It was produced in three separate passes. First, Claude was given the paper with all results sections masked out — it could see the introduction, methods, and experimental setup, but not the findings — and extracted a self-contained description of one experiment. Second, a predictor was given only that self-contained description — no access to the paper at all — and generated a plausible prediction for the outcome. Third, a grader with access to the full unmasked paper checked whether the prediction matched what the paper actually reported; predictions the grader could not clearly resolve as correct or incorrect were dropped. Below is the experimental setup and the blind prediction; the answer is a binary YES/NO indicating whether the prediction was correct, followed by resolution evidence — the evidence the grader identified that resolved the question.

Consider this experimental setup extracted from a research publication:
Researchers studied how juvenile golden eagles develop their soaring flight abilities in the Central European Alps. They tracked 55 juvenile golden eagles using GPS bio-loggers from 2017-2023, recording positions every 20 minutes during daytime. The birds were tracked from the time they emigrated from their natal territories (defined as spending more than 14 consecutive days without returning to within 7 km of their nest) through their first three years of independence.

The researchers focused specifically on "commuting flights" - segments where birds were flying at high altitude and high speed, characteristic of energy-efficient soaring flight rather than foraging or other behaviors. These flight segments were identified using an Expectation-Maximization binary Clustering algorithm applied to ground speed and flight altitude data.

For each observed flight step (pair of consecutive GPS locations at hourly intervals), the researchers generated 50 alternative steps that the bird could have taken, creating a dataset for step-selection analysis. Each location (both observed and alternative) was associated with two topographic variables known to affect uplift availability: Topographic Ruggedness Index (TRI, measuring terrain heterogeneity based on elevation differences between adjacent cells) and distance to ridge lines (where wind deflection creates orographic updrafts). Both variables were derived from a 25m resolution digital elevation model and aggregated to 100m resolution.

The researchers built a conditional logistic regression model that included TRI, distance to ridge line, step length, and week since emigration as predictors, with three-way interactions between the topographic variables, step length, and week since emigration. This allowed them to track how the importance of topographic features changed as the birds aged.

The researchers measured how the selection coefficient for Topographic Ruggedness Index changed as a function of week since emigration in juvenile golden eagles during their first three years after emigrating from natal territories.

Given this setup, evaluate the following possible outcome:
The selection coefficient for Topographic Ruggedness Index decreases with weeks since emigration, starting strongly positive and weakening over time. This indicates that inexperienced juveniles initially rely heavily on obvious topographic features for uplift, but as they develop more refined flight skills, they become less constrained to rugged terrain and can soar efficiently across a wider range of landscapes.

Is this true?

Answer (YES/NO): YES